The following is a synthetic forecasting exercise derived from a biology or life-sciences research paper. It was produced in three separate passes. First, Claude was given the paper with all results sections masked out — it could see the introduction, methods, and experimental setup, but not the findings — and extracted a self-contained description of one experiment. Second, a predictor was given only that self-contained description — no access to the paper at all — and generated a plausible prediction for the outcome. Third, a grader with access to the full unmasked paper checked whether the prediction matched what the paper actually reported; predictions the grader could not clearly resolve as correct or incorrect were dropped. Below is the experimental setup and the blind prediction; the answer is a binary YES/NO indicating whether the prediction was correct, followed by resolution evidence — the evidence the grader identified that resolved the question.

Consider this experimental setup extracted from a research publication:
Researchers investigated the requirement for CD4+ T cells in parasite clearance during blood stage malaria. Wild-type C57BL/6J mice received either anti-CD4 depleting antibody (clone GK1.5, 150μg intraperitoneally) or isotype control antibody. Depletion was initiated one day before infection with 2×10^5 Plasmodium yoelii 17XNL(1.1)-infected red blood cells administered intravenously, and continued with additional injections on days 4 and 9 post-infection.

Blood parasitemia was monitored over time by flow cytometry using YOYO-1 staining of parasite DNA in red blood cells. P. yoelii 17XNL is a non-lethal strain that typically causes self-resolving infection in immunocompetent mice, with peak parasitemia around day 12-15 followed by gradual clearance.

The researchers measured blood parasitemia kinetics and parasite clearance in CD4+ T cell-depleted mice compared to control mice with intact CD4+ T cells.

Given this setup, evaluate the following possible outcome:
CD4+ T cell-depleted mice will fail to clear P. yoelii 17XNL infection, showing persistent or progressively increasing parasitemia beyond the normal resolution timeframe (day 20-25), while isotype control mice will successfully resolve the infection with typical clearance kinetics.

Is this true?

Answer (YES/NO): YES